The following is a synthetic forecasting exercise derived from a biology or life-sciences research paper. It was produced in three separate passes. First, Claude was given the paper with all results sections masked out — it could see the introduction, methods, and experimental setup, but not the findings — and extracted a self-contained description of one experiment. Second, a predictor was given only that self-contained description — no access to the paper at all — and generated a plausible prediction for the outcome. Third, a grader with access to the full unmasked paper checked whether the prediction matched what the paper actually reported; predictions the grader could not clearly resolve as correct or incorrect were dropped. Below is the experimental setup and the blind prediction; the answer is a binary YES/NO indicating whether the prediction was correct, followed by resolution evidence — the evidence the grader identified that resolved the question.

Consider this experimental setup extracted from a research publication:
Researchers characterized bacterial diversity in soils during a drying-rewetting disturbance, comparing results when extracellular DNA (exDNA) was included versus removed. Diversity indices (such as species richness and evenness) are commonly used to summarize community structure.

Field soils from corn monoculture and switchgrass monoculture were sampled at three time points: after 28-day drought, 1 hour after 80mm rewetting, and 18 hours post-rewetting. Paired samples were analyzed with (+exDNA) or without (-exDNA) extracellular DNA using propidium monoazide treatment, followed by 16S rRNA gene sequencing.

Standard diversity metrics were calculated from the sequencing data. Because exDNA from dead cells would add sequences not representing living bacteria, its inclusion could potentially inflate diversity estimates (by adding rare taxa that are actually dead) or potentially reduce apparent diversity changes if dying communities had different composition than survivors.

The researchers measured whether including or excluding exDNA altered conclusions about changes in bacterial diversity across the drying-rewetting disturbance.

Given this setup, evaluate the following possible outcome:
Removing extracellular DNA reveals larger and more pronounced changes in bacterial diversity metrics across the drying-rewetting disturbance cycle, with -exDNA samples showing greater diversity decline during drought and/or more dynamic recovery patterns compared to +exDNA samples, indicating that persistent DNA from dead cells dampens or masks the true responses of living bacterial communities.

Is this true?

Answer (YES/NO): NO